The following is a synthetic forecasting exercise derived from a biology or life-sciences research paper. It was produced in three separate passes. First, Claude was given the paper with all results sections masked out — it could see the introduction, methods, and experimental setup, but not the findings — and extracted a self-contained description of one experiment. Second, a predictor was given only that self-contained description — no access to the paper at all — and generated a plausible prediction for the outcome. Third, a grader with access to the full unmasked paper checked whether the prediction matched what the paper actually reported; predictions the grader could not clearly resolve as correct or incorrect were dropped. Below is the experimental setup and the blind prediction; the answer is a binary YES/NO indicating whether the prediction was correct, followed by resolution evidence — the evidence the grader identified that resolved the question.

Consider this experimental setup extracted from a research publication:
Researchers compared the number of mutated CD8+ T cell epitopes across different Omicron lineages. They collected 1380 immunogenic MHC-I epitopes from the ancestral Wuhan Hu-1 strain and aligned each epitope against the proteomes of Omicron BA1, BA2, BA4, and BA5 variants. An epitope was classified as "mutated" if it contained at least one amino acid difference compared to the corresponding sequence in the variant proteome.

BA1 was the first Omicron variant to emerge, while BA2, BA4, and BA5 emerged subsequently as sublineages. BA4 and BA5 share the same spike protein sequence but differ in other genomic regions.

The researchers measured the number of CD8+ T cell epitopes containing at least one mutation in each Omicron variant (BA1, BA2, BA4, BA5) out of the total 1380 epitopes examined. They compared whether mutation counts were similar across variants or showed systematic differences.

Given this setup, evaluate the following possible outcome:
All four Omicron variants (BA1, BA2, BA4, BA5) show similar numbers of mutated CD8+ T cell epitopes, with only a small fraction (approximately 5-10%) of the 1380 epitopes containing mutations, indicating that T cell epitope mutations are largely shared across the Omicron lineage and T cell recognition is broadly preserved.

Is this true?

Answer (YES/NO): NO